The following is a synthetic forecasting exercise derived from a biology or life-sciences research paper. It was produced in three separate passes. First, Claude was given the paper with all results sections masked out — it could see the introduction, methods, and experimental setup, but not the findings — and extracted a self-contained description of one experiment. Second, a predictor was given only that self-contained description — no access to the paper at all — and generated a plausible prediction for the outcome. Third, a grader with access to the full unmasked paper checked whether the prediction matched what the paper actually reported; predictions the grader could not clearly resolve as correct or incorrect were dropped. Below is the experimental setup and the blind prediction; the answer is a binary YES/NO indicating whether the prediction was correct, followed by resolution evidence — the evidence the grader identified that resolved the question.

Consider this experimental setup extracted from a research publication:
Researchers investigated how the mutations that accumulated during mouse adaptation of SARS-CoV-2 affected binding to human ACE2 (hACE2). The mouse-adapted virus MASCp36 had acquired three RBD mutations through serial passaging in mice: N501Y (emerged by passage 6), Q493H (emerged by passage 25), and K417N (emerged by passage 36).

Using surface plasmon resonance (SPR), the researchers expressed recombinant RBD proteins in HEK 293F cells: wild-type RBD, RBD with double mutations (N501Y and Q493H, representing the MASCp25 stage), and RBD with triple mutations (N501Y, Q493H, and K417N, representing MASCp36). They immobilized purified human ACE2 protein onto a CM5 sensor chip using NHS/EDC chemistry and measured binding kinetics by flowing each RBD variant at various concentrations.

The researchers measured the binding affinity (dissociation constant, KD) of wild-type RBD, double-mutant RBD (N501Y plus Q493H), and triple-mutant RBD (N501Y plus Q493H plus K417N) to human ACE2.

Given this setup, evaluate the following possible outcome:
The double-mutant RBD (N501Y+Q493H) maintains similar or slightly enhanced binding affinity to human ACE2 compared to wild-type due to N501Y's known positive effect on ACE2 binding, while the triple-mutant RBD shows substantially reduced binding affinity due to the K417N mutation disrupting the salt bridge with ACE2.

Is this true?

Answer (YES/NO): YES